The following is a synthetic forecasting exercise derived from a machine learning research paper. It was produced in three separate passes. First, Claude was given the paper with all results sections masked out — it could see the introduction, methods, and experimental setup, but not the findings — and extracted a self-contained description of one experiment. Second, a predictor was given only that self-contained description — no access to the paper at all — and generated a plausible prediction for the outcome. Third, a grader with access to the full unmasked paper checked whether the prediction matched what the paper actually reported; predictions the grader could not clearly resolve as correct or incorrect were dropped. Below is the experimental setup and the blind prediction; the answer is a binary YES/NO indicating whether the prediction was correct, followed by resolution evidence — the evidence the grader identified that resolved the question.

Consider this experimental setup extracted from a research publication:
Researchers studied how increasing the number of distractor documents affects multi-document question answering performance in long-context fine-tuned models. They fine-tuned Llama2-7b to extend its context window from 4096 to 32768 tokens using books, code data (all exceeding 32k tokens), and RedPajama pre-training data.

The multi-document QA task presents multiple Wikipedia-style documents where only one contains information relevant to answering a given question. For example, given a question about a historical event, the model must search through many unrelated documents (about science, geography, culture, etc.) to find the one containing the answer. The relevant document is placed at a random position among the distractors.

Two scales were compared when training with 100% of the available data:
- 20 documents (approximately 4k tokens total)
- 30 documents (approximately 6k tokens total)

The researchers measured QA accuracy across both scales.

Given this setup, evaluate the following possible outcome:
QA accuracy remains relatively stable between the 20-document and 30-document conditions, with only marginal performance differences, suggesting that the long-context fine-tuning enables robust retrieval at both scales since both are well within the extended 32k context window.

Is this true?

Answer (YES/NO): NO